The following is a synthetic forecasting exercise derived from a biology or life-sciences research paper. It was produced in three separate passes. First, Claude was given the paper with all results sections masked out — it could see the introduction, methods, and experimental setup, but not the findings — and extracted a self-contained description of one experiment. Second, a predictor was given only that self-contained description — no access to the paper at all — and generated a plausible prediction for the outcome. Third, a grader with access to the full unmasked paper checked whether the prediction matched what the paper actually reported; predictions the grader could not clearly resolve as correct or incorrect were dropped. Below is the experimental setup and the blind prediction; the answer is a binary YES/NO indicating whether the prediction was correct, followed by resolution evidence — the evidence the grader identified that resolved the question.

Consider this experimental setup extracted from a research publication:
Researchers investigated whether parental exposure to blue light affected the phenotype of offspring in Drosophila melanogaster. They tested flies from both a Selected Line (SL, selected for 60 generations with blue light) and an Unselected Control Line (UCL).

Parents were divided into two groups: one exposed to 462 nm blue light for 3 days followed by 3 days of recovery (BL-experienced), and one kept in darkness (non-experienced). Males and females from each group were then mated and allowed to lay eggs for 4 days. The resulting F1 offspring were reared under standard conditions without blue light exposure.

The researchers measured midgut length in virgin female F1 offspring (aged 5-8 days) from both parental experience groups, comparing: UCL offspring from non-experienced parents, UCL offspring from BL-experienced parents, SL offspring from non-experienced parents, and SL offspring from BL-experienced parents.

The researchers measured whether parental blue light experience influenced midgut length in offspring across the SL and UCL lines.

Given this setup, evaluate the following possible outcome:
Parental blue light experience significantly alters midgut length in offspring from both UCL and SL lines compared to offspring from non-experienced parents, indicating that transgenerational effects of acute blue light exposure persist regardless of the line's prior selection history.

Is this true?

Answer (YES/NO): YES